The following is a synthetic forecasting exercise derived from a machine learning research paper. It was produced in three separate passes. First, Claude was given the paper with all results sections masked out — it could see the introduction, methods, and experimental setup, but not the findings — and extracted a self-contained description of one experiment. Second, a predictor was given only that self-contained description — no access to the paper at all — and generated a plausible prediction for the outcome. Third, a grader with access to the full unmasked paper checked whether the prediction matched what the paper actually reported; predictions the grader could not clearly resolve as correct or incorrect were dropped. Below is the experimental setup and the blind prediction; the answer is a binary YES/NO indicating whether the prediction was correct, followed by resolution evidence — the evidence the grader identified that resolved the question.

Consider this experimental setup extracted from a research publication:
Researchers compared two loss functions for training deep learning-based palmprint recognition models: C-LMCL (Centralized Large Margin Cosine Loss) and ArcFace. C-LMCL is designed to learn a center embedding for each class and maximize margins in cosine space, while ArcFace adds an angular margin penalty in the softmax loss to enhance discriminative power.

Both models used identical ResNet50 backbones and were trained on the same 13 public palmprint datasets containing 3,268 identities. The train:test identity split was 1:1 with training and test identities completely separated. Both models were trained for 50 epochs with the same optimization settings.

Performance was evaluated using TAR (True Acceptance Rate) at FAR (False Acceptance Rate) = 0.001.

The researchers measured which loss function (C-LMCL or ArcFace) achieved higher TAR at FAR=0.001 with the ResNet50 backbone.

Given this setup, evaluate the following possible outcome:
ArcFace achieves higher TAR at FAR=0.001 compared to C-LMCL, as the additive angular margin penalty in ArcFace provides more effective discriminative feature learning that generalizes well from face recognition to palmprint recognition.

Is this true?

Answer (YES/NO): NO